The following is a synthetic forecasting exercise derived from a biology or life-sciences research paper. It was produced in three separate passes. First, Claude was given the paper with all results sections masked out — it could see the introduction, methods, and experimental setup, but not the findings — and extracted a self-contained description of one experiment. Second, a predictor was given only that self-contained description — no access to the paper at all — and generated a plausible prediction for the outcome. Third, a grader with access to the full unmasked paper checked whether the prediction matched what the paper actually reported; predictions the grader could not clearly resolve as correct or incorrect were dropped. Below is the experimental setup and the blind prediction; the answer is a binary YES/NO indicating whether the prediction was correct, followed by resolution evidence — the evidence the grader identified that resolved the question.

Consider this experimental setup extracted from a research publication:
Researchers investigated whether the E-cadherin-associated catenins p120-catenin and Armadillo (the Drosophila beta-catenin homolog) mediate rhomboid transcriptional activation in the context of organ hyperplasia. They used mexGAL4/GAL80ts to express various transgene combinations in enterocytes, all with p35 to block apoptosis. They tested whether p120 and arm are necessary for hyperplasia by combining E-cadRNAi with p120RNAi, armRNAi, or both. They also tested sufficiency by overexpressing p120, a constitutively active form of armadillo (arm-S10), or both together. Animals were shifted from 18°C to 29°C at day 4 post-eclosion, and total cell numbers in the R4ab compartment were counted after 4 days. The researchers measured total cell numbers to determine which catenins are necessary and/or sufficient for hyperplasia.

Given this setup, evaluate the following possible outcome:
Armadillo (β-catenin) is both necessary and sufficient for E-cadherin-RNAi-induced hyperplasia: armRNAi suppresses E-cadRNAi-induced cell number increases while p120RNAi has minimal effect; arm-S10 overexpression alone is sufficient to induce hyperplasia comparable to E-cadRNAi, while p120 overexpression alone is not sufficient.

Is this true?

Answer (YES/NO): NO